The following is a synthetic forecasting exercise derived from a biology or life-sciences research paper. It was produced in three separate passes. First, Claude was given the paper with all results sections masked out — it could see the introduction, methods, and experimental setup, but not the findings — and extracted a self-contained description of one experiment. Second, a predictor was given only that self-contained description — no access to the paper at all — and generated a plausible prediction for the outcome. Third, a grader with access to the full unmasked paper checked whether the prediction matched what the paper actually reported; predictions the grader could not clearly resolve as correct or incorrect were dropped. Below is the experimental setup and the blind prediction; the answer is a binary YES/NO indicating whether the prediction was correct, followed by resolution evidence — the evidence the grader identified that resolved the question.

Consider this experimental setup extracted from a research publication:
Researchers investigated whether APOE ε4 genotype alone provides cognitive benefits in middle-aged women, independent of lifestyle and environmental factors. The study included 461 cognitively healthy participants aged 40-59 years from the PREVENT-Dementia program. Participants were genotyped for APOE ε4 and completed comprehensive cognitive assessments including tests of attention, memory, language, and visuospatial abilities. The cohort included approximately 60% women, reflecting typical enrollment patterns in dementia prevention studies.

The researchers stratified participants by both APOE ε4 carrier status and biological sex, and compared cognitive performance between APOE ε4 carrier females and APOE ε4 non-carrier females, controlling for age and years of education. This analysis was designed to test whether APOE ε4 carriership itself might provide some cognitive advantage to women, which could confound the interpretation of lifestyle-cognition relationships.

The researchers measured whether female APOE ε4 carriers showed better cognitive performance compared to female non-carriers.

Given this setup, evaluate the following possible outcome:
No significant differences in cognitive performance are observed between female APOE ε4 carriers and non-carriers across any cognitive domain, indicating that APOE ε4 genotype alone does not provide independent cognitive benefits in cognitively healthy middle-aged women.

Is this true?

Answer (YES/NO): YES